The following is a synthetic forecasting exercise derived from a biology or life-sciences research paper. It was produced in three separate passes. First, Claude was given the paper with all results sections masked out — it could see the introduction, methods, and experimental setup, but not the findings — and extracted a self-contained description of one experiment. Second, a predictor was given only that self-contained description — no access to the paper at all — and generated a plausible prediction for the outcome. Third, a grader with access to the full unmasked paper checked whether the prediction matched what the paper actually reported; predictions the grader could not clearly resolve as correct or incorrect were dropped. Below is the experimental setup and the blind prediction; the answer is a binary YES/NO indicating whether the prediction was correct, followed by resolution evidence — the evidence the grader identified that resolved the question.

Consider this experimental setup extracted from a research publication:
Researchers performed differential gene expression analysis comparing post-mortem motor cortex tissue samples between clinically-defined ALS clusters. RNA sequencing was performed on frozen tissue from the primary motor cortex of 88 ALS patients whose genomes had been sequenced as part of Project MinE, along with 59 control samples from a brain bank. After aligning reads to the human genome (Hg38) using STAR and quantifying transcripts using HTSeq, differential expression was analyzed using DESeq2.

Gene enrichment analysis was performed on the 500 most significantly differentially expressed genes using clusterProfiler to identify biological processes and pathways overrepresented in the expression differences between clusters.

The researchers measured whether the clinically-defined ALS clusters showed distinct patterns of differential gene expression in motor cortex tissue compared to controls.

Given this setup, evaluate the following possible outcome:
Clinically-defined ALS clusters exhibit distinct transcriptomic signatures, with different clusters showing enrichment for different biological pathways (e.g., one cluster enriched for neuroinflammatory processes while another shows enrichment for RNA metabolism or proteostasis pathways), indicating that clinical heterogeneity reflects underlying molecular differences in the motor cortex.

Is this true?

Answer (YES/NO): YES